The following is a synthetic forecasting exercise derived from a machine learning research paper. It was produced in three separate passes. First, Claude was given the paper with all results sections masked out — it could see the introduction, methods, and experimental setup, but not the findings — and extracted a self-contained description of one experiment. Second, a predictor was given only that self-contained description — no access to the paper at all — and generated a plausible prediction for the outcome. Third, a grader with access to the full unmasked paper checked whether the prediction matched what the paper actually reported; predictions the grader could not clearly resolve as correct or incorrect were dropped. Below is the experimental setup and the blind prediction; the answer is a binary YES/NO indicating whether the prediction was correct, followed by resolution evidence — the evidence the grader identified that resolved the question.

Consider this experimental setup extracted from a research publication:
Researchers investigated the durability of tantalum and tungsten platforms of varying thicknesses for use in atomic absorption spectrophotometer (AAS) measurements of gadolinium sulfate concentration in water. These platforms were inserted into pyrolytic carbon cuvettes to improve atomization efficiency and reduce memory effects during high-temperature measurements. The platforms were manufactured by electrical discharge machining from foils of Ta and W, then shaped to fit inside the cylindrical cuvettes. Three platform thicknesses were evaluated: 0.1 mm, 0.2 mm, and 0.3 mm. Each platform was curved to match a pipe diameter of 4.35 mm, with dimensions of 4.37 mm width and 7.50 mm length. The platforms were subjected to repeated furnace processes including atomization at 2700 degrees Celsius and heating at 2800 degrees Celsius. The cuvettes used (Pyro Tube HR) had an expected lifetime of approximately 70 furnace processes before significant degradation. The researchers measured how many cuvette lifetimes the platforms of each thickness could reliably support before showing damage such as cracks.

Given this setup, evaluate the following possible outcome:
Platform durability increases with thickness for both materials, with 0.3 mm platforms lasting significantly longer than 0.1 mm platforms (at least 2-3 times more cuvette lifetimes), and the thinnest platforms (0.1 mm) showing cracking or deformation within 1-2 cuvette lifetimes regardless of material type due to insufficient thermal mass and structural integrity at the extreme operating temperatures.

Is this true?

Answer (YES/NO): NO